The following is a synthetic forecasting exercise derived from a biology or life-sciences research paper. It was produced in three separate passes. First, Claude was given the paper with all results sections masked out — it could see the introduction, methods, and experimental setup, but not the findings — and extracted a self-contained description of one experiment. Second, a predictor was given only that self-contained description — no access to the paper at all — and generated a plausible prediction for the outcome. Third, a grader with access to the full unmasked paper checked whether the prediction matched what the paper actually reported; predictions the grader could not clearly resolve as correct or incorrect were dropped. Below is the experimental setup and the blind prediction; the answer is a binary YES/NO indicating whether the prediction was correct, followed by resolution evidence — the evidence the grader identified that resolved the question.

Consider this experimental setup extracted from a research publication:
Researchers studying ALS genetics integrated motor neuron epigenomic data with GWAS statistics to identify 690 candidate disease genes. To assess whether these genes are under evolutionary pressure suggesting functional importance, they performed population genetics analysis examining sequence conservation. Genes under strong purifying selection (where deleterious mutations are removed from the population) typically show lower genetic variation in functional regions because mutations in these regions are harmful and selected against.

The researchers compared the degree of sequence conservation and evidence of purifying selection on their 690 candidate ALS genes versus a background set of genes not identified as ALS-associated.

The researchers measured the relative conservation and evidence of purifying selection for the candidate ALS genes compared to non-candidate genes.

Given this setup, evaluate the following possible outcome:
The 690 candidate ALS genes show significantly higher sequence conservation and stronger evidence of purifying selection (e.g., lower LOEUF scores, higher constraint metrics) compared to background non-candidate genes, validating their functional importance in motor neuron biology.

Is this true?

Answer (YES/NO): YES